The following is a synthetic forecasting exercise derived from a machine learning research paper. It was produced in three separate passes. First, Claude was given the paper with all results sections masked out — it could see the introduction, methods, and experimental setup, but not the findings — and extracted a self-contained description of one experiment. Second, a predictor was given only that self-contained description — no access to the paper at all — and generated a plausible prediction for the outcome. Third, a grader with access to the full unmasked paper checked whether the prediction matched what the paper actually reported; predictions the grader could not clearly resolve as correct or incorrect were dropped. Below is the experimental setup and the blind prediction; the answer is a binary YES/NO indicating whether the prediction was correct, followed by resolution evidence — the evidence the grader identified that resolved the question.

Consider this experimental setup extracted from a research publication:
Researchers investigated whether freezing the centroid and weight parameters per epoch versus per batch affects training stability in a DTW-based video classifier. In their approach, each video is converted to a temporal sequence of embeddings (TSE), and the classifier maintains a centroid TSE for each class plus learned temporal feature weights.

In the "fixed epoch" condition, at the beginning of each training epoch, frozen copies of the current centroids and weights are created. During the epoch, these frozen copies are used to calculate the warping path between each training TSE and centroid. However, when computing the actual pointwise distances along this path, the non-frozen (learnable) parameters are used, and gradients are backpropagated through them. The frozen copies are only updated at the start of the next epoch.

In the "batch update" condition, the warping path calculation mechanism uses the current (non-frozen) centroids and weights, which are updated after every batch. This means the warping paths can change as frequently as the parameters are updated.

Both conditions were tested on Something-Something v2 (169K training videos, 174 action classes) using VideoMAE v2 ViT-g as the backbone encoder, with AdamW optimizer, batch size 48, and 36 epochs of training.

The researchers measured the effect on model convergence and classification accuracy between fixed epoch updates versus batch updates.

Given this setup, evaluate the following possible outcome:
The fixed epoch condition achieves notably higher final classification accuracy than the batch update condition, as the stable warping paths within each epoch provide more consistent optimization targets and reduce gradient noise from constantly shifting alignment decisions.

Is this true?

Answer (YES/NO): NO